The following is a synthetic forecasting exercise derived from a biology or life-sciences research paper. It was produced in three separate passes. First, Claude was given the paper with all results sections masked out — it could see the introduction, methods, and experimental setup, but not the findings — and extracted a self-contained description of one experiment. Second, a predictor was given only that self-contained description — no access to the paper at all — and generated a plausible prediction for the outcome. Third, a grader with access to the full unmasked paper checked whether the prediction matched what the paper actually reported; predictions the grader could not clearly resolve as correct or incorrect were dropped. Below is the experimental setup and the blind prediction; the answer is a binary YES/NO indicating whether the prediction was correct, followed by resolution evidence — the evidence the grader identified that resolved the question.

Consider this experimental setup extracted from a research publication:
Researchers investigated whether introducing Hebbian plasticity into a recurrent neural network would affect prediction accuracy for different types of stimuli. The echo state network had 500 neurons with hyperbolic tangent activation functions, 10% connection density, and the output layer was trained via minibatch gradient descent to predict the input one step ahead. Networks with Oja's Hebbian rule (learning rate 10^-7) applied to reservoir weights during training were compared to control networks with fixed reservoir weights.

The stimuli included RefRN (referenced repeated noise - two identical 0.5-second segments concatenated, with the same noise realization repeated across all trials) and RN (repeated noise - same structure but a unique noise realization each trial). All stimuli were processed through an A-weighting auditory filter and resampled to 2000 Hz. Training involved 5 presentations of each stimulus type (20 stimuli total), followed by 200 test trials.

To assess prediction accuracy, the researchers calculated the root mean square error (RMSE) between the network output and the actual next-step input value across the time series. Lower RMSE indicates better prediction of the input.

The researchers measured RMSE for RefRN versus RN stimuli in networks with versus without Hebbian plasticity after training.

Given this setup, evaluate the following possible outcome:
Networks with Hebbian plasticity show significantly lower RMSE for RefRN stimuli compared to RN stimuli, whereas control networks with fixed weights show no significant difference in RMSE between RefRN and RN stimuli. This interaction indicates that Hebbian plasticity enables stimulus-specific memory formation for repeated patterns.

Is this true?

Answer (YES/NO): NO